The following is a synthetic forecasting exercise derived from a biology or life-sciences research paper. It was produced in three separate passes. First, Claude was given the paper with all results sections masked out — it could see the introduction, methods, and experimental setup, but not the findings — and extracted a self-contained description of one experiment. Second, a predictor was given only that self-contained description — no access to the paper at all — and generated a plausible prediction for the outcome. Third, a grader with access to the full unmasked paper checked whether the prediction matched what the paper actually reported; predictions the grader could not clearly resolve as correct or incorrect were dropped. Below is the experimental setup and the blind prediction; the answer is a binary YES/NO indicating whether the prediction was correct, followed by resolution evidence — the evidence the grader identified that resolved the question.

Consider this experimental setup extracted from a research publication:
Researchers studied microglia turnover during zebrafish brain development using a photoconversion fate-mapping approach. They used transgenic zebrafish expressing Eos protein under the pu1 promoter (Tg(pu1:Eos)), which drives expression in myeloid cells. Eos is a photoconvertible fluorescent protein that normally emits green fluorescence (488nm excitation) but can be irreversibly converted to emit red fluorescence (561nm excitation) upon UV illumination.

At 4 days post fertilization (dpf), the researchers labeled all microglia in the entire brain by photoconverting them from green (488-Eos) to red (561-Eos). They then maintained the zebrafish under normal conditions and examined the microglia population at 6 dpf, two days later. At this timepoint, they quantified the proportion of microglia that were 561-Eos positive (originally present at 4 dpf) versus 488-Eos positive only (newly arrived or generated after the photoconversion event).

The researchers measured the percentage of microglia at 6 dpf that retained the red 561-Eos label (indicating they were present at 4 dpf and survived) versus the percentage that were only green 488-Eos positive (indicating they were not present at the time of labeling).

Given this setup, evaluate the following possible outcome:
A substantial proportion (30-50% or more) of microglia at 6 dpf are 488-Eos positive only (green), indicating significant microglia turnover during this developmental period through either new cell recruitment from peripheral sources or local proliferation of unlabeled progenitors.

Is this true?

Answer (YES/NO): YES